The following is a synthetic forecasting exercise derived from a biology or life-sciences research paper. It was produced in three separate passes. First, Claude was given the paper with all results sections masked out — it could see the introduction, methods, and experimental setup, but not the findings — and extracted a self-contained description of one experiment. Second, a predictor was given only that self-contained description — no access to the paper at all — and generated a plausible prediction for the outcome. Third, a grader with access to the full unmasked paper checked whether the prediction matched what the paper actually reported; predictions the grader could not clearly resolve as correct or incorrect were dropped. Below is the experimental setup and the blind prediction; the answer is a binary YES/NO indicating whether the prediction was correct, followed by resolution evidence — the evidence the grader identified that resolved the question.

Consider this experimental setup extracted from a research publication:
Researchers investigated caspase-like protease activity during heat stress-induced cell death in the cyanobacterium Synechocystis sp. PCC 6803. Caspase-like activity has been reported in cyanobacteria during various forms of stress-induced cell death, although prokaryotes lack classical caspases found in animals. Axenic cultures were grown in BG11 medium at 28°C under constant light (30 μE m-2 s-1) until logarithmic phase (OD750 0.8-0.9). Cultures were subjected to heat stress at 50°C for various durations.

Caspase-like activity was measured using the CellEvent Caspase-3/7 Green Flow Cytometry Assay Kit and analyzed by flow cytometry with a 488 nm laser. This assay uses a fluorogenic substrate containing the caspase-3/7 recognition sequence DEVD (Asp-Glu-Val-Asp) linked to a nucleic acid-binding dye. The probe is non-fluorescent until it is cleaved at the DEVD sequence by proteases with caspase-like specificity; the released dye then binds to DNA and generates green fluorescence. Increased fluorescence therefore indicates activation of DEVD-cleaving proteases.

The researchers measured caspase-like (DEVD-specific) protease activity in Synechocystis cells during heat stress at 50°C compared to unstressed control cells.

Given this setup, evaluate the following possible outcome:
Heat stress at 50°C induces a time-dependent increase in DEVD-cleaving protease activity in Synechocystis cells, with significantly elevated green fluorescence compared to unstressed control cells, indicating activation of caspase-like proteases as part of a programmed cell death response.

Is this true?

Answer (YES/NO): NO